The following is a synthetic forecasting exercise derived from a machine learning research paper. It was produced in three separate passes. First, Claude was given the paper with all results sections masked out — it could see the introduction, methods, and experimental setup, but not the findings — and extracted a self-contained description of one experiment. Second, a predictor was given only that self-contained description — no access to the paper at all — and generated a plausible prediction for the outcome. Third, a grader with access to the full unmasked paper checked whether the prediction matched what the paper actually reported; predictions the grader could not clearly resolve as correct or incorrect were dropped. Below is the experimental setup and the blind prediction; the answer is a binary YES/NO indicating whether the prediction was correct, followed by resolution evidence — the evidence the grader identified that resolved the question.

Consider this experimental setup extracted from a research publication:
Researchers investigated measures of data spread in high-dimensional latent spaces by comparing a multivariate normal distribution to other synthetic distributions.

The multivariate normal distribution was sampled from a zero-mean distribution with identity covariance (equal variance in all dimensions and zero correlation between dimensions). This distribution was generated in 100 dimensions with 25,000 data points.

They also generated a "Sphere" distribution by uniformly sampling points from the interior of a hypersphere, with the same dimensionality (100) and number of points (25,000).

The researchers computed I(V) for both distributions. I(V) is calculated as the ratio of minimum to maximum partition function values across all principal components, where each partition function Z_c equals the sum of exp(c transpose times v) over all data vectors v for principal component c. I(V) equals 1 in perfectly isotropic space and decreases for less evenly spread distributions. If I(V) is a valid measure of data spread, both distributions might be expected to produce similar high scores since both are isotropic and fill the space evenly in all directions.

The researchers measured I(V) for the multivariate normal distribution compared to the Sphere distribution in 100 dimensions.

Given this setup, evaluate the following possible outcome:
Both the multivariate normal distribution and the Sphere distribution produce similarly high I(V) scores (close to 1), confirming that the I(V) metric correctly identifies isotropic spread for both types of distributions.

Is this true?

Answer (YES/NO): NO